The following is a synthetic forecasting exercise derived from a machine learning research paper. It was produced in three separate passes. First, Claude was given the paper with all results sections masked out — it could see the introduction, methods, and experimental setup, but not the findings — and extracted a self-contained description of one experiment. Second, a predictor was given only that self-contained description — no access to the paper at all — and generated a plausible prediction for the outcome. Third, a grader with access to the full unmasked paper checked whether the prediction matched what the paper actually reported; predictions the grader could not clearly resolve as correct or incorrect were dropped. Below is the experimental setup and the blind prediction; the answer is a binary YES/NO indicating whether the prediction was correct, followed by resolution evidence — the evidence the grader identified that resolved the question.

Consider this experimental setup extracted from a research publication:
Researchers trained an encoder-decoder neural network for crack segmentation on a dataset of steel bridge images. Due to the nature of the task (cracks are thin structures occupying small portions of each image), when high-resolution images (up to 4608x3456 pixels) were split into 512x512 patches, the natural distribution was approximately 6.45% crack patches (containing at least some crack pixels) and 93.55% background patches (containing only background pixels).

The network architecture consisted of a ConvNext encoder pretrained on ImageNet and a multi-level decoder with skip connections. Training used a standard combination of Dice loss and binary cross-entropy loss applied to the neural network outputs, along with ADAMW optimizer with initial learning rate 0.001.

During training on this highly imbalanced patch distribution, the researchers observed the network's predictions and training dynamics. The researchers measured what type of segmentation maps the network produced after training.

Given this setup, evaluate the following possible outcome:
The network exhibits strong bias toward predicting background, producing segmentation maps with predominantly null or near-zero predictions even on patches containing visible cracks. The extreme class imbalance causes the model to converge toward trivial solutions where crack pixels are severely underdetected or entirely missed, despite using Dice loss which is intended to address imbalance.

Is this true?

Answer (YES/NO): YES